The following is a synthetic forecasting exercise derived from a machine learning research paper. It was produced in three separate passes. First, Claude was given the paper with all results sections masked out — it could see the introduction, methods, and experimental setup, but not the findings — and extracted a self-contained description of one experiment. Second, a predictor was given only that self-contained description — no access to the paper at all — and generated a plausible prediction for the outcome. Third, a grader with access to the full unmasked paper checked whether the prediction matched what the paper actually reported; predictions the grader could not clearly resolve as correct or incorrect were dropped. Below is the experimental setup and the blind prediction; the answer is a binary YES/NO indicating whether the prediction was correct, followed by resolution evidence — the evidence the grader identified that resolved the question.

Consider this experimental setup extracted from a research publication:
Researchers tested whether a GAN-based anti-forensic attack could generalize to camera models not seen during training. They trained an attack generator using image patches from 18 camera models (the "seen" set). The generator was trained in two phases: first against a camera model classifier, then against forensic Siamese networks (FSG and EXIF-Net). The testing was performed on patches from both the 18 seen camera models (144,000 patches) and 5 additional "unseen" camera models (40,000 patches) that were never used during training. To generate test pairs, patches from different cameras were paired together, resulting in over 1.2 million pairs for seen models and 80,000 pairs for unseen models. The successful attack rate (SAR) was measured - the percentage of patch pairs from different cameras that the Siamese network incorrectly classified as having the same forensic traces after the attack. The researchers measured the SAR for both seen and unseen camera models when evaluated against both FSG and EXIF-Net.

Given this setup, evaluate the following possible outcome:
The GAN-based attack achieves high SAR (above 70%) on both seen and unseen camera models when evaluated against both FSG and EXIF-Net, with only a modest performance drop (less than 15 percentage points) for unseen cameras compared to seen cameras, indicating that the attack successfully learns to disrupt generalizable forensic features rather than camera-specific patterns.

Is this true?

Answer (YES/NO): YES